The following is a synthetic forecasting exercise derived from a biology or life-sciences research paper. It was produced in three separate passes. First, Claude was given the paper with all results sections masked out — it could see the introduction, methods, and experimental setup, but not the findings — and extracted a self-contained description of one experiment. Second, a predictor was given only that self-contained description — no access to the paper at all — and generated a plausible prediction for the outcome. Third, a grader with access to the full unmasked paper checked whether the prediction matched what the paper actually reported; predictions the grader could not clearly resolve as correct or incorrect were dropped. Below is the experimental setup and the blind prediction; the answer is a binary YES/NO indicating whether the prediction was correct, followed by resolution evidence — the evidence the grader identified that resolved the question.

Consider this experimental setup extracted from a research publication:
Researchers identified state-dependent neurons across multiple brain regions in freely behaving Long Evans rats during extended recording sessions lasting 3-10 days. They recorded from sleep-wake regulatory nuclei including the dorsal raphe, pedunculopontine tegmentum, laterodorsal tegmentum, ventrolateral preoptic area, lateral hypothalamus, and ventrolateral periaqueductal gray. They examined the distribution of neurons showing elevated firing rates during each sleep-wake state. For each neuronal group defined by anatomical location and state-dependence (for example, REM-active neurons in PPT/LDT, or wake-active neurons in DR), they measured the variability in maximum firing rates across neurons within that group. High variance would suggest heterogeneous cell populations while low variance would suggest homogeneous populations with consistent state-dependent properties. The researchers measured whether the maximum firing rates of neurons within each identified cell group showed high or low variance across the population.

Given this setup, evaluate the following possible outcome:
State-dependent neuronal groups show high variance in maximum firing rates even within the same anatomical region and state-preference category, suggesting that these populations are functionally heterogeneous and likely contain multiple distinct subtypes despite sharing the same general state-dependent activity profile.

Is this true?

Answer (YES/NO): NO